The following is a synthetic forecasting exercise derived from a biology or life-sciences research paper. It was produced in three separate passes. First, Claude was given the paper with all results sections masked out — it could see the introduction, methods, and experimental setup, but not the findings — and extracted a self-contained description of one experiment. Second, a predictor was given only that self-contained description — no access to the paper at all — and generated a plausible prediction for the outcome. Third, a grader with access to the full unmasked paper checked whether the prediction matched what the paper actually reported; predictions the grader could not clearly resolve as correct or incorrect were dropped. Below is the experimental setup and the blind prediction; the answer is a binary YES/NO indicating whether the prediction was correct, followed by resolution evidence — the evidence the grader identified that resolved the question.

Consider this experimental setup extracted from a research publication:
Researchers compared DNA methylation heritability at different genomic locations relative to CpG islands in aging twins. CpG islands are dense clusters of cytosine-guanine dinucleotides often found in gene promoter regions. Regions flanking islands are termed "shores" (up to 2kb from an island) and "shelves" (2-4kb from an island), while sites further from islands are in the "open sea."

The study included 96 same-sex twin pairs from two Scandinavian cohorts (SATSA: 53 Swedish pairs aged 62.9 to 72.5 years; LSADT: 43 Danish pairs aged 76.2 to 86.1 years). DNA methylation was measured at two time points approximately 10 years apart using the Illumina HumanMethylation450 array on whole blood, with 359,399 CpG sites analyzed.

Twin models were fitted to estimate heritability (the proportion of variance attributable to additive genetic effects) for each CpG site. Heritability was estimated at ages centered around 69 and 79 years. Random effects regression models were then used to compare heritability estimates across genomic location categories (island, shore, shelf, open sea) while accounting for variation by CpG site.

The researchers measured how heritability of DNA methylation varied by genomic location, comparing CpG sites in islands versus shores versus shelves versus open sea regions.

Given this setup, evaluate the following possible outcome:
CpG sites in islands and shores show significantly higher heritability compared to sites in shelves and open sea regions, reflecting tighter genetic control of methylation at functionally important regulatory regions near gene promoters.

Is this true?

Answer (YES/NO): NO